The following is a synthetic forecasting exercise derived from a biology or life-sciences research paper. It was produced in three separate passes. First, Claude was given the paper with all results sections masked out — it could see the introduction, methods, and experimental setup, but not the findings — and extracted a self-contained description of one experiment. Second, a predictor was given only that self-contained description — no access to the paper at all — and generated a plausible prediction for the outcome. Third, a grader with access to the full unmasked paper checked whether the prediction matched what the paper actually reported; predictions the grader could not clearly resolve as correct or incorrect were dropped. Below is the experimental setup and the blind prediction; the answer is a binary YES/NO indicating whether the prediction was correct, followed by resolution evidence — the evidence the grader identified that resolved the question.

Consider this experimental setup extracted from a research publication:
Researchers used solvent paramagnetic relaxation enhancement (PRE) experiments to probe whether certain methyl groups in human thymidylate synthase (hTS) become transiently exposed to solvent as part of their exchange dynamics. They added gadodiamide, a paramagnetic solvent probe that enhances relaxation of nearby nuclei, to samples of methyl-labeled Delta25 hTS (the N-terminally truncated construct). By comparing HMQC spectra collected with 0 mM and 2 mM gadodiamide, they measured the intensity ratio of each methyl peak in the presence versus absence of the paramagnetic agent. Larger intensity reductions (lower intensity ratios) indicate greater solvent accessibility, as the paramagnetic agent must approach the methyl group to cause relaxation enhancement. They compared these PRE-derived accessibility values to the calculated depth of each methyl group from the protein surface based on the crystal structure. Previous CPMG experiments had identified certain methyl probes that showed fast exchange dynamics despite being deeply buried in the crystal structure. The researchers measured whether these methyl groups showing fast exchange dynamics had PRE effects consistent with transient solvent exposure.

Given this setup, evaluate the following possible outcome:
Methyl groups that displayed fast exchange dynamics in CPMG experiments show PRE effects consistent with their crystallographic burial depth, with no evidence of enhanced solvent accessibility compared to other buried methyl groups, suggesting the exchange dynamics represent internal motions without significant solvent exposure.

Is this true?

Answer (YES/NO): NO